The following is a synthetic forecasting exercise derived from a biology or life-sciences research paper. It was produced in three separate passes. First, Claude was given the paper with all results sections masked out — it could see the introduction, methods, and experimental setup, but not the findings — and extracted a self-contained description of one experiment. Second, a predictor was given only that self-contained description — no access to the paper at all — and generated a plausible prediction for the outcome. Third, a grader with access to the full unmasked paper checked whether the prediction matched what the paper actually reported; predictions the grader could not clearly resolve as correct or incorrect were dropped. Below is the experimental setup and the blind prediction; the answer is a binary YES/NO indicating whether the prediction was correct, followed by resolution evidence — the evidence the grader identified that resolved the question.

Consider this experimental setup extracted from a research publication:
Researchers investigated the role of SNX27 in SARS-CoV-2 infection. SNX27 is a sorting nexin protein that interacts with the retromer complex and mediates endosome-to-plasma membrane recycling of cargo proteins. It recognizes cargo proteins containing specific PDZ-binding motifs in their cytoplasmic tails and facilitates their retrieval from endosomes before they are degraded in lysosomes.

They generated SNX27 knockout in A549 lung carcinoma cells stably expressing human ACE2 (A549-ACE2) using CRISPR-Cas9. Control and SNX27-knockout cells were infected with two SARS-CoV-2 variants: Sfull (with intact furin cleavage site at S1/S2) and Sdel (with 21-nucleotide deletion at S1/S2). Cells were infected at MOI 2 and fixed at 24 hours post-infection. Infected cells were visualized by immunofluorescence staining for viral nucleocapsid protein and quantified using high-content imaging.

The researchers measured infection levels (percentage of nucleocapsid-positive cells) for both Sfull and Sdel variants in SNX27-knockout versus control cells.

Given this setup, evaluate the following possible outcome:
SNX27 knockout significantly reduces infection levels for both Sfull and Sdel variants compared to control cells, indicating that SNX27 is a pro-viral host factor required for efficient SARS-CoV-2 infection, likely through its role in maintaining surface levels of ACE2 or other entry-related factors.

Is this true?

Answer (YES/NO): NO